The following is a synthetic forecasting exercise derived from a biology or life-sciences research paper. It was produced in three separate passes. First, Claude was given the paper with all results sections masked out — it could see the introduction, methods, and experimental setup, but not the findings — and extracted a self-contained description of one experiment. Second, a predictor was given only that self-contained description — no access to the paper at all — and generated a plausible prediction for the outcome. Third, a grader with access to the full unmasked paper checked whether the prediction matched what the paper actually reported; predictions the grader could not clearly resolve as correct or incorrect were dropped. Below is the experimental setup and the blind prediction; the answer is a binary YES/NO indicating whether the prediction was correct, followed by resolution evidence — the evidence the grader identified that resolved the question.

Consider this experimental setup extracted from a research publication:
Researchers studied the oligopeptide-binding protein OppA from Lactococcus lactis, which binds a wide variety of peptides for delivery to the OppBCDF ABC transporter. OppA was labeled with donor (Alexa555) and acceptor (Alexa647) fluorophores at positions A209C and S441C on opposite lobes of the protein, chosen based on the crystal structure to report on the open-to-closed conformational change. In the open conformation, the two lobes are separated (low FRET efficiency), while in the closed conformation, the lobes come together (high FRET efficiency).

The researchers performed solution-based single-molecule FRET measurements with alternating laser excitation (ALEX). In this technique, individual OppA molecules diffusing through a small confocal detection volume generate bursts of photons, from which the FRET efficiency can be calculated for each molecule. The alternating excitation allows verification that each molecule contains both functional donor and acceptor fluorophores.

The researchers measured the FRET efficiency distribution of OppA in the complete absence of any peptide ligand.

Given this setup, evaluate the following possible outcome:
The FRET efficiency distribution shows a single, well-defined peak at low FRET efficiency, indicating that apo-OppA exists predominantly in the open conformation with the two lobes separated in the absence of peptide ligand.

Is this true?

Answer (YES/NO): YES